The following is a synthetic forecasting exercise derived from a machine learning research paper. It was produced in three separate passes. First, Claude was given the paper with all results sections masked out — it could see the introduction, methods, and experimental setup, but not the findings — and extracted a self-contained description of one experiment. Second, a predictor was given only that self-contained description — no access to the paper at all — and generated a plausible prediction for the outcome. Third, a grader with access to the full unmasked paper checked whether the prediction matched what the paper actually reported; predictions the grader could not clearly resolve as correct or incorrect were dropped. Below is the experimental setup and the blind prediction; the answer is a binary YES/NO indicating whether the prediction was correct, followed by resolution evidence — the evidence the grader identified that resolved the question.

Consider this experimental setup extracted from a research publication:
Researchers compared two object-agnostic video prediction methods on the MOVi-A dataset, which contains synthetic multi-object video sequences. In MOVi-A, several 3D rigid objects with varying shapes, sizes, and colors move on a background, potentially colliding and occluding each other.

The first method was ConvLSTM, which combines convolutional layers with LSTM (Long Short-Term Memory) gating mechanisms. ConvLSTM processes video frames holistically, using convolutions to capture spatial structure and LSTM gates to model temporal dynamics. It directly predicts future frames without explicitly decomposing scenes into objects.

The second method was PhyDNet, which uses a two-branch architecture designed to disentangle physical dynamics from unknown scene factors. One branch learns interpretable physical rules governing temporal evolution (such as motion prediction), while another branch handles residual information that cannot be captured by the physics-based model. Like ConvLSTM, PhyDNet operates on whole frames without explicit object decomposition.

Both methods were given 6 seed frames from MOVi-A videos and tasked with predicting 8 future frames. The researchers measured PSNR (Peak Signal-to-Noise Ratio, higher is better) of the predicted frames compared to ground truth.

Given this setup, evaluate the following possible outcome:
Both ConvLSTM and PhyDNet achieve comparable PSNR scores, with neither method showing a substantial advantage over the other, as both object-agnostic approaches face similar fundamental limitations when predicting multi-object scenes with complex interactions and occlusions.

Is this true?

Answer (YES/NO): NO